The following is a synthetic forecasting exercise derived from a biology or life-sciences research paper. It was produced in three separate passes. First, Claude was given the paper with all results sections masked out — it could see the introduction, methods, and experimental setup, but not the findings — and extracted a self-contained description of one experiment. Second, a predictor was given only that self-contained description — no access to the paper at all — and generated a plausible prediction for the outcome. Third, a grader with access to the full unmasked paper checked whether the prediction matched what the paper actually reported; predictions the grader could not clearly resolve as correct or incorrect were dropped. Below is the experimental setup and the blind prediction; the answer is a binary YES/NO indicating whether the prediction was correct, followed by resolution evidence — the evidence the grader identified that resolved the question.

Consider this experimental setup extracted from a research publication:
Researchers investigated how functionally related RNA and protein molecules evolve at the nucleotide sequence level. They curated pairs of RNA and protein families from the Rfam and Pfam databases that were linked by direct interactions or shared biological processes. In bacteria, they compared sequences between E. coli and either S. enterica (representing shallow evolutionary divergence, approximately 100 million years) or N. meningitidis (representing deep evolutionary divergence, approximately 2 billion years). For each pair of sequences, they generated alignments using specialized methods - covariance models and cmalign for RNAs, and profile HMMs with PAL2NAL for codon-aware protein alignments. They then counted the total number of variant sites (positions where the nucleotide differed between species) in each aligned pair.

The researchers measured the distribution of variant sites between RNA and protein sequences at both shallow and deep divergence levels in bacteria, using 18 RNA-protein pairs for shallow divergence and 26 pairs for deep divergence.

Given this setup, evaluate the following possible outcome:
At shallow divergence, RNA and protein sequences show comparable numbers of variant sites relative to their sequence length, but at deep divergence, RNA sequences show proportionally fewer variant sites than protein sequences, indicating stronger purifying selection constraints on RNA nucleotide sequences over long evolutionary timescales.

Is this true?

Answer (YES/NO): YES